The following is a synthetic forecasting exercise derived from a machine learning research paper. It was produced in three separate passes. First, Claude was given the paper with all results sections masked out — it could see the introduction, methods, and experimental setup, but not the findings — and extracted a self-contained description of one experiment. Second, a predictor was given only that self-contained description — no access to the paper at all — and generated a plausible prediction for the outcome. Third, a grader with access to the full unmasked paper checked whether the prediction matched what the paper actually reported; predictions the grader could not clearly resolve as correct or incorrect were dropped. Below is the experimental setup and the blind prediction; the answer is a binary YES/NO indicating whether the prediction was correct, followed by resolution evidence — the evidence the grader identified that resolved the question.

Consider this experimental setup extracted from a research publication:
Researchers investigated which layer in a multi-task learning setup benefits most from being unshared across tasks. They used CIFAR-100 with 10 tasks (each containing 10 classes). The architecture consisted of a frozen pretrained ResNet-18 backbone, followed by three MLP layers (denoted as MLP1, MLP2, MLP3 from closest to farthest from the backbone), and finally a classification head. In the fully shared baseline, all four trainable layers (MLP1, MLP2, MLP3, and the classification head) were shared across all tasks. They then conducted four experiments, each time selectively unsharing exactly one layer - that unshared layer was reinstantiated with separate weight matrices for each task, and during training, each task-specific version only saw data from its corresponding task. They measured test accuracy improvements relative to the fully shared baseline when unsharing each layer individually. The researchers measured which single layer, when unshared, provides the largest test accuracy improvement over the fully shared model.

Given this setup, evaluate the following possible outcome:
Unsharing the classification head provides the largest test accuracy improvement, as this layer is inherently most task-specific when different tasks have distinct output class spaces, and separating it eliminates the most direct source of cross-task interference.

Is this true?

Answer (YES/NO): YES